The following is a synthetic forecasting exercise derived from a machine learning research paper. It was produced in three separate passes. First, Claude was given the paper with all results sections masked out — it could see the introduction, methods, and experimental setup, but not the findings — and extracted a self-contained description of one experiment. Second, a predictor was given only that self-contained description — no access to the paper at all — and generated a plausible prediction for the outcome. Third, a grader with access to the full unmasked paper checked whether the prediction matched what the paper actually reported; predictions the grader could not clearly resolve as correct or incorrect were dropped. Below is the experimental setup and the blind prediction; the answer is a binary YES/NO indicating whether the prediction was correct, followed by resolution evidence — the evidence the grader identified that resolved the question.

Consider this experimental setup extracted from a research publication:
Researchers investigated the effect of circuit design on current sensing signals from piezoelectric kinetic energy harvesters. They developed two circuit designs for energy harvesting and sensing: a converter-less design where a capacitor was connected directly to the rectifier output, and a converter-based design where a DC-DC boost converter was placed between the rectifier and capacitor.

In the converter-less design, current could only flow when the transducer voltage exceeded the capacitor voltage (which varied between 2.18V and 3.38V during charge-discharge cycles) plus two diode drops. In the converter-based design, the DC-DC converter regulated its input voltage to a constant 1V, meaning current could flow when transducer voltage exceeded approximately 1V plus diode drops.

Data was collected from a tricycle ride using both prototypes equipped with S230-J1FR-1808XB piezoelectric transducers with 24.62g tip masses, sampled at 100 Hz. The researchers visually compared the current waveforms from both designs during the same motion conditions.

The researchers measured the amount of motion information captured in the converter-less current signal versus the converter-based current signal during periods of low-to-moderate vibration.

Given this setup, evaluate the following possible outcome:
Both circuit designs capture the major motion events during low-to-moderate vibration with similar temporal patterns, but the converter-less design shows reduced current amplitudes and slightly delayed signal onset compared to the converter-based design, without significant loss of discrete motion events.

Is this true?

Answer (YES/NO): NO